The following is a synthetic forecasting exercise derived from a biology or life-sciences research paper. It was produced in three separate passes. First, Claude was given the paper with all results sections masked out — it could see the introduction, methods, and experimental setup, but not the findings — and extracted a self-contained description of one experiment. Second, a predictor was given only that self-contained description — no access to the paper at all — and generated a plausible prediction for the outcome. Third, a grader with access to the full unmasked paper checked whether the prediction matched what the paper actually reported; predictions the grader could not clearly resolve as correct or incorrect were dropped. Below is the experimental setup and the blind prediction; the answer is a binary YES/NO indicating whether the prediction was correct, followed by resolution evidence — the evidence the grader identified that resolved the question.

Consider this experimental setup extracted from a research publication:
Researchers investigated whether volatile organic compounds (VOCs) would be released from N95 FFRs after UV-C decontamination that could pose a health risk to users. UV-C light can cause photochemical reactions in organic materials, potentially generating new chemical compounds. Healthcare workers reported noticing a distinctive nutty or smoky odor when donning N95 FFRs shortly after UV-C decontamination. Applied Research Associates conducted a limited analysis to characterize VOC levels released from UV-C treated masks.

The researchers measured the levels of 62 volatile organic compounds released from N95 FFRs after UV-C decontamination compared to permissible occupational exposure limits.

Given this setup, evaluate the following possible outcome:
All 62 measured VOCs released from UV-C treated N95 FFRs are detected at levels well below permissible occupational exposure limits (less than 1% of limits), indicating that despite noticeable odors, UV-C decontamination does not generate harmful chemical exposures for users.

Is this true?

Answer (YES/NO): NO